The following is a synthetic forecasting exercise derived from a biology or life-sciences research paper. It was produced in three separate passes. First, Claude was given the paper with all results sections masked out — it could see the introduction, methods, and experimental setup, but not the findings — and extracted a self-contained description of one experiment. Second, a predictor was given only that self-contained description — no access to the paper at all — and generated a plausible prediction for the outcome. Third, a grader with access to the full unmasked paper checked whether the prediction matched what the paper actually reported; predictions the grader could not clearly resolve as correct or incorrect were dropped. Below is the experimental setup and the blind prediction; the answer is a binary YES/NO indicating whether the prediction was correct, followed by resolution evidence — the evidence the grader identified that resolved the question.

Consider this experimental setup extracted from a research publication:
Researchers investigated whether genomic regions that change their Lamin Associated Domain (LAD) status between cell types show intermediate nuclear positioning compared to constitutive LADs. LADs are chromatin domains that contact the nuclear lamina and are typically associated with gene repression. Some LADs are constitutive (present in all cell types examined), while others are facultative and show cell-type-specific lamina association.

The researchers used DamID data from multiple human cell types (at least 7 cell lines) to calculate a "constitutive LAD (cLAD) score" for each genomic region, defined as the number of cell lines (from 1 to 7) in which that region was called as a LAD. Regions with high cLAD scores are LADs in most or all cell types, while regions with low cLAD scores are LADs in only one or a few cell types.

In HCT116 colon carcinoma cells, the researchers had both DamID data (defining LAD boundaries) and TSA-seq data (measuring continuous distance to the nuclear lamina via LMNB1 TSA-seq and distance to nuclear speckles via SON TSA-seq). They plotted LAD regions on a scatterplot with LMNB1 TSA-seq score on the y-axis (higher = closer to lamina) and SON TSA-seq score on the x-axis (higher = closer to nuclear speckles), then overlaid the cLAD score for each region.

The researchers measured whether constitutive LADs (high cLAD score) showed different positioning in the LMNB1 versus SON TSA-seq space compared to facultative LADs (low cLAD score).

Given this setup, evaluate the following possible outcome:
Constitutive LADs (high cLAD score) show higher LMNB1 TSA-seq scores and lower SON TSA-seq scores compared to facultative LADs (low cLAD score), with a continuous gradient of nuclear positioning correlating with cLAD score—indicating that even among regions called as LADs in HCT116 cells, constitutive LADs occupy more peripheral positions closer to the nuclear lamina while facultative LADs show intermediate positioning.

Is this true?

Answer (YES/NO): NO